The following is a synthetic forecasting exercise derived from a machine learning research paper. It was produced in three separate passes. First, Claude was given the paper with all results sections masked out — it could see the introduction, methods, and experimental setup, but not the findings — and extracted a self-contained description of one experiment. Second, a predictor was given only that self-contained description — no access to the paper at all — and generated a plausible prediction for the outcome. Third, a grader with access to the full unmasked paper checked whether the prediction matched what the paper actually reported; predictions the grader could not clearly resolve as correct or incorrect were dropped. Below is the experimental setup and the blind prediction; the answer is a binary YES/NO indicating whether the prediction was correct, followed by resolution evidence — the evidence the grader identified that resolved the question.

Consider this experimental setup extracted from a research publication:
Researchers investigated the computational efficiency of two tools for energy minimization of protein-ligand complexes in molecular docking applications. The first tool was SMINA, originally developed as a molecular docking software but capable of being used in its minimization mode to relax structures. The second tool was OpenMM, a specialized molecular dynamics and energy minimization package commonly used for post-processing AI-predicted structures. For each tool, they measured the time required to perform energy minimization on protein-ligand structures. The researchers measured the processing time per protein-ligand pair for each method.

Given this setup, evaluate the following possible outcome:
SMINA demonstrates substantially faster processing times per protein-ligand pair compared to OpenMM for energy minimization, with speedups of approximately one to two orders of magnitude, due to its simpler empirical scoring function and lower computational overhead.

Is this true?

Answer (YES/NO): NO